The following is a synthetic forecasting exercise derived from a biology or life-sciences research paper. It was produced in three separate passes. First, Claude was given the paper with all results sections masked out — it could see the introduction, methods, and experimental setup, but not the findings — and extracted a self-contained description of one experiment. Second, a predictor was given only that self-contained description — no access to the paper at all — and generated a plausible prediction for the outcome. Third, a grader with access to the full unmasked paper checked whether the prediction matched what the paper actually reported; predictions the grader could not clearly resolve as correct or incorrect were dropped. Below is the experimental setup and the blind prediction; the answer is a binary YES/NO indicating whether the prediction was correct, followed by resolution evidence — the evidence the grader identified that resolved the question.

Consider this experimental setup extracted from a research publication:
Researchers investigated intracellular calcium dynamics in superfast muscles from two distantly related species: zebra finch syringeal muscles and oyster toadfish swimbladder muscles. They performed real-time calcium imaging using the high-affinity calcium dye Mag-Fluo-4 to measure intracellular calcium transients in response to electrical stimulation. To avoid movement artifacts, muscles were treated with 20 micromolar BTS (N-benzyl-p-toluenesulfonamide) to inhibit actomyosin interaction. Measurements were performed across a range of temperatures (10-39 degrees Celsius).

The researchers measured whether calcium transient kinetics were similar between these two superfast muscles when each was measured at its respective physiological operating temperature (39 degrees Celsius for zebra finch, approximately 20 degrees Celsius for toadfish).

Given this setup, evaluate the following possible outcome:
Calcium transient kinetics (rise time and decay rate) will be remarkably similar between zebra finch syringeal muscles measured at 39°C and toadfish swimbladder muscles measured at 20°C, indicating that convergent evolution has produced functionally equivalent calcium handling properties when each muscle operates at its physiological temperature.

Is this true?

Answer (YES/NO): YES